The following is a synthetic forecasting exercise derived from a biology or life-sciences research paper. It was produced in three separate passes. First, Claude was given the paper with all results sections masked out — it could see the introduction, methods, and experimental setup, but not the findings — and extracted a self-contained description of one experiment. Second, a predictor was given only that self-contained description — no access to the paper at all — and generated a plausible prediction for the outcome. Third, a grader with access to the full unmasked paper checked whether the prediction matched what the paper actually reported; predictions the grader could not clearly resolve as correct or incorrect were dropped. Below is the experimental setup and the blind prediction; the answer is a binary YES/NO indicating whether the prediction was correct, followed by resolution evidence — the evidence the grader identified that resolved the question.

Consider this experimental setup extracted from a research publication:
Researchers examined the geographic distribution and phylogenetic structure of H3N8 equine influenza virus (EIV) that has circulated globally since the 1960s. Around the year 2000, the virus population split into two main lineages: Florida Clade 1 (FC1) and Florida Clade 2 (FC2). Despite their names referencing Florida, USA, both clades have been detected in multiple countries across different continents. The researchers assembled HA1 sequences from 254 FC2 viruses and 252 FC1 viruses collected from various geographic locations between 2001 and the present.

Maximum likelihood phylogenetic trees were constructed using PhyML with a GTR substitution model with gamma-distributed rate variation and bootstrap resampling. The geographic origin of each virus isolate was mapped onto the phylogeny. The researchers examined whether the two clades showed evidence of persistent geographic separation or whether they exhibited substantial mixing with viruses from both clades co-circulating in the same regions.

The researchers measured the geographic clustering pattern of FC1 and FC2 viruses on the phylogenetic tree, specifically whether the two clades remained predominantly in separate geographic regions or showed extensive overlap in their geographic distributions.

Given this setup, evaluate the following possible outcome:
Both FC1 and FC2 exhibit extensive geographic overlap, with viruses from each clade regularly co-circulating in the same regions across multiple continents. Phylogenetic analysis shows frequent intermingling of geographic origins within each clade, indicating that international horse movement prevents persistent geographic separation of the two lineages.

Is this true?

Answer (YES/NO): NO